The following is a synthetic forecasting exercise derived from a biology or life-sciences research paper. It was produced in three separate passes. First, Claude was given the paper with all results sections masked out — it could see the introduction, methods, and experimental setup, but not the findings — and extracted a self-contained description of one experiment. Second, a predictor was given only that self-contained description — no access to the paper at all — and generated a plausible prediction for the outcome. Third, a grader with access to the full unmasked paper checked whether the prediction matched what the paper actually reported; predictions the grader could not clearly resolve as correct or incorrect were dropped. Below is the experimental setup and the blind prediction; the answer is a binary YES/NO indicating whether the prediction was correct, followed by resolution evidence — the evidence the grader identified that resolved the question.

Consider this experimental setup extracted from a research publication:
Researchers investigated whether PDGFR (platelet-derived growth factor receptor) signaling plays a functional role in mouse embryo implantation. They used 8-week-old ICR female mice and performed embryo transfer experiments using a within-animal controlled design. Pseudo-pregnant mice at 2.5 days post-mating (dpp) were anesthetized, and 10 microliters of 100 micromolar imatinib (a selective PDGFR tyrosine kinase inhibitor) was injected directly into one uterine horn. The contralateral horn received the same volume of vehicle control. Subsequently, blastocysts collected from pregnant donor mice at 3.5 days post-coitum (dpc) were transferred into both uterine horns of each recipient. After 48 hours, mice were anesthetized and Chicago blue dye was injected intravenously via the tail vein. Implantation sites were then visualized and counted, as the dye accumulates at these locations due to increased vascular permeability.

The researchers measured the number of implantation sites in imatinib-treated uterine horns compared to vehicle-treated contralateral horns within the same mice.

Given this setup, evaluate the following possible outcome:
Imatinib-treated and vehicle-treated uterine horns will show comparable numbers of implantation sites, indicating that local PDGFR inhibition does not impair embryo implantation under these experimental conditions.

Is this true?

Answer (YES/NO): NO